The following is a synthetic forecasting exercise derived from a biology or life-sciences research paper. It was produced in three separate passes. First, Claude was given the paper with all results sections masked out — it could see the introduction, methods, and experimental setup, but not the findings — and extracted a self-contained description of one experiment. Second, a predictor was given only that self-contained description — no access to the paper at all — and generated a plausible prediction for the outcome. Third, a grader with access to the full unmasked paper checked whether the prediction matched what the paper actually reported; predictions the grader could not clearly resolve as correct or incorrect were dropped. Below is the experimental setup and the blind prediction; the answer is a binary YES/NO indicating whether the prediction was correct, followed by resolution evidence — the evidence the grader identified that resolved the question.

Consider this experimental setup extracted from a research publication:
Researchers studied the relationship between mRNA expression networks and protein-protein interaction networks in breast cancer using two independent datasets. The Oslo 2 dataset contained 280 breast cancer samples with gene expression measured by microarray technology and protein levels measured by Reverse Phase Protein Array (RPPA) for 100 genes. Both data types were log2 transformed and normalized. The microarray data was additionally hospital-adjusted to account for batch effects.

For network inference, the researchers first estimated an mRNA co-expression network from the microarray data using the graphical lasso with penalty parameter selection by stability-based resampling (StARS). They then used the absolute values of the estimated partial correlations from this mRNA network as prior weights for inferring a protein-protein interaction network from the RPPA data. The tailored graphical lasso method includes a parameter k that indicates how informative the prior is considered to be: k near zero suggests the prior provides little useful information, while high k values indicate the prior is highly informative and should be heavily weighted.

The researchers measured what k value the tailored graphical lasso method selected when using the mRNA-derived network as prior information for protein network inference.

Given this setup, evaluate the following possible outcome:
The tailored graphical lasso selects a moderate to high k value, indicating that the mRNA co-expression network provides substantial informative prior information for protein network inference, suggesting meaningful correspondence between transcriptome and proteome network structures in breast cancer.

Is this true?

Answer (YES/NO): YES